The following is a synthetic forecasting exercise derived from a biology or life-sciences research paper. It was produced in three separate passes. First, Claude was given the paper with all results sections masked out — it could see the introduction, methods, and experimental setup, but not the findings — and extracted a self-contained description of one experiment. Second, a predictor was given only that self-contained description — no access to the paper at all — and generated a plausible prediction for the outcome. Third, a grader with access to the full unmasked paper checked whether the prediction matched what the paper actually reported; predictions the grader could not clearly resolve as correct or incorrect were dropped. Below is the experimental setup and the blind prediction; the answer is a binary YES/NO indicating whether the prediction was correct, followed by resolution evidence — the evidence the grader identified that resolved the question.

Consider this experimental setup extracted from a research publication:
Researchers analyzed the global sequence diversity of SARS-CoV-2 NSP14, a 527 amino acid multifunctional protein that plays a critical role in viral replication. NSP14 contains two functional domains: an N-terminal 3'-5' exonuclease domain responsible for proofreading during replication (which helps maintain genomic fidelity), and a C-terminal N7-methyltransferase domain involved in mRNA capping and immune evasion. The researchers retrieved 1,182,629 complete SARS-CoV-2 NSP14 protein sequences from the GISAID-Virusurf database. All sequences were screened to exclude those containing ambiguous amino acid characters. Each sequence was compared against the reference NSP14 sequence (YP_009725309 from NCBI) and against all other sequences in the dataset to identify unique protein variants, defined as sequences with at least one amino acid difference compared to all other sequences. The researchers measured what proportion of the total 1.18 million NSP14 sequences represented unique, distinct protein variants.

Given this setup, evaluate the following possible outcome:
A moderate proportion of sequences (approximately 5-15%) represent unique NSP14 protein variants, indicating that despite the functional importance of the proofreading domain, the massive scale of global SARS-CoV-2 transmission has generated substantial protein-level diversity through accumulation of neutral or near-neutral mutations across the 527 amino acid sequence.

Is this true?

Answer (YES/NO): NO